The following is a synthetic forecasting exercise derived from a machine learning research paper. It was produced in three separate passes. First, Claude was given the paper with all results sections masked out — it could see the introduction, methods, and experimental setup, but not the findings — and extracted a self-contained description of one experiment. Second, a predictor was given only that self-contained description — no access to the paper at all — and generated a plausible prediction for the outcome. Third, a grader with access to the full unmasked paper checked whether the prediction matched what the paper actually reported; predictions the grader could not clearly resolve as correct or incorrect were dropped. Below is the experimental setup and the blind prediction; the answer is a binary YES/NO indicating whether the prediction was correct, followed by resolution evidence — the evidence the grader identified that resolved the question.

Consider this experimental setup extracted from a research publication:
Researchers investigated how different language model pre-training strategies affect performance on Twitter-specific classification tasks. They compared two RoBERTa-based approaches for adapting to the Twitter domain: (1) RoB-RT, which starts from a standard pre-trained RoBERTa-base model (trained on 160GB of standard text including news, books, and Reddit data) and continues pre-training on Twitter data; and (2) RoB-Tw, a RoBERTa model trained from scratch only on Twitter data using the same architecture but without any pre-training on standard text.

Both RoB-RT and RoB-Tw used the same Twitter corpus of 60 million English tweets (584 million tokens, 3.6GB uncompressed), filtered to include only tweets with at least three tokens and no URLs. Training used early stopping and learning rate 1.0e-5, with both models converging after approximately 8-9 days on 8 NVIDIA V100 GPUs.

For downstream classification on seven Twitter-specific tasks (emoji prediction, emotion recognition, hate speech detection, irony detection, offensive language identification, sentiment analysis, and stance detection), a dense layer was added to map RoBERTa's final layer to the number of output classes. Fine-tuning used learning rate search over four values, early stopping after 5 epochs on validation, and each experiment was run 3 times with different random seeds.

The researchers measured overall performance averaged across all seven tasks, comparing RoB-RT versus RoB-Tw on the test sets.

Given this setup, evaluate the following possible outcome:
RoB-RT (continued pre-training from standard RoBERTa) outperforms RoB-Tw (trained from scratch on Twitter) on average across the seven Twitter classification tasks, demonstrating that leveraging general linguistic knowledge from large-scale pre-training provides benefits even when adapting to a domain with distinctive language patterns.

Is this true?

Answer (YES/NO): YES